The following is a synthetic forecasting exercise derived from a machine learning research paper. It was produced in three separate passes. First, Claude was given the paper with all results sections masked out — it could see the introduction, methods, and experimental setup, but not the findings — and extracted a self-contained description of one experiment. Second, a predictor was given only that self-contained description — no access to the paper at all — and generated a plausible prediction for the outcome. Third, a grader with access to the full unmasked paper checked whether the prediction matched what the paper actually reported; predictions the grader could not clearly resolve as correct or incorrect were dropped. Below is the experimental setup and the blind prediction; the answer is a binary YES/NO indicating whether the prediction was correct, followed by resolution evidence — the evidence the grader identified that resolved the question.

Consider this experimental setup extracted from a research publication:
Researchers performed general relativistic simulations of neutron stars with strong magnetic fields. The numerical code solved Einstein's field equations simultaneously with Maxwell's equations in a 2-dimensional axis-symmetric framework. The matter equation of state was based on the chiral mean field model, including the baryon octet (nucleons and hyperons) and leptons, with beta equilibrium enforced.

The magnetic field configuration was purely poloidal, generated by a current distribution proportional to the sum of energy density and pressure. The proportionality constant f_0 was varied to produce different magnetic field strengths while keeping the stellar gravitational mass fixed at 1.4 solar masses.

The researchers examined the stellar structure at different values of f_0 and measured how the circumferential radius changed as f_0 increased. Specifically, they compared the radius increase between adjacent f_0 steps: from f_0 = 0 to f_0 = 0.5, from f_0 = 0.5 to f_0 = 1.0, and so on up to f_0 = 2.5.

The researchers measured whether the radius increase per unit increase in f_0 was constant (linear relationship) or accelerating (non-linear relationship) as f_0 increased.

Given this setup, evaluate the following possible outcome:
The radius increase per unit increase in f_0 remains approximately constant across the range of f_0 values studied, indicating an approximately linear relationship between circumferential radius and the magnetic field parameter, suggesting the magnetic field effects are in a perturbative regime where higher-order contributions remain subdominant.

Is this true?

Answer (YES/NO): NO